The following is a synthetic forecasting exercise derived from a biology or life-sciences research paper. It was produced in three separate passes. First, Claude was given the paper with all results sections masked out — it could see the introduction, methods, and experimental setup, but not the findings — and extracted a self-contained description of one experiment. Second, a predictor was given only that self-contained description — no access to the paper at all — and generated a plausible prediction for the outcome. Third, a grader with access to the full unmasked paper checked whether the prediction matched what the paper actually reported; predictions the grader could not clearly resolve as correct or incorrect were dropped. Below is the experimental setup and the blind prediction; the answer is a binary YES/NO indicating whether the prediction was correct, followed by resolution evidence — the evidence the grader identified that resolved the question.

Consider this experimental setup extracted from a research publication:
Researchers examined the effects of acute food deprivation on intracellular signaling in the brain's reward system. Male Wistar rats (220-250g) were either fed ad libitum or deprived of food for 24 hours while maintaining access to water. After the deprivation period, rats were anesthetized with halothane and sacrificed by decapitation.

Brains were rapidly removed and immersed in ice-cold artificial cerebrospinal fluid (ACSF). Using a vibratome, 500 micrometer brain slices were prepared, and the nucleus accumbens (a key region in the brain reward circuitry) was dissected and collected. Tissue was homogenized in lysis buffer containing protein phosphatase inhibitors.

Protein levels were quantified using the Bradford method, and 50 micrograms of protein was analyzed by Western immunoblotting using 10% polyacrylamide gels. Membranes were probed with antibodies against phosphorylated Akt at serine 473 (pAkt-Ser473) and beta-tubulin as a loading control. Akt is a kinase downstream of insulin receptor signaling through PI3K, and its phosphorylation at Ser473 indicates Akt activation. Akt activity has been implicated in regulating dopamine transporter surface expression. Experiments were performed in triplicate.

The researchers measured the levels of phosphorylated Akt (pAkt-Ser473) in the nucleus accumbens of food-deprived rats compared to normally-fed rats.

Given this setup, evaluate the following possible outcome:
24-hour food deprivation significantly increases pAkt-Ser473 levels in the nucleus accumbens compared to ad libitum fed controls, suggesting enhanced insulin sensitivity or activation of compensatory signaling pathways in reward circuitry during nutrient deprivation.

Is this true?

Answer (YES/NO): NO